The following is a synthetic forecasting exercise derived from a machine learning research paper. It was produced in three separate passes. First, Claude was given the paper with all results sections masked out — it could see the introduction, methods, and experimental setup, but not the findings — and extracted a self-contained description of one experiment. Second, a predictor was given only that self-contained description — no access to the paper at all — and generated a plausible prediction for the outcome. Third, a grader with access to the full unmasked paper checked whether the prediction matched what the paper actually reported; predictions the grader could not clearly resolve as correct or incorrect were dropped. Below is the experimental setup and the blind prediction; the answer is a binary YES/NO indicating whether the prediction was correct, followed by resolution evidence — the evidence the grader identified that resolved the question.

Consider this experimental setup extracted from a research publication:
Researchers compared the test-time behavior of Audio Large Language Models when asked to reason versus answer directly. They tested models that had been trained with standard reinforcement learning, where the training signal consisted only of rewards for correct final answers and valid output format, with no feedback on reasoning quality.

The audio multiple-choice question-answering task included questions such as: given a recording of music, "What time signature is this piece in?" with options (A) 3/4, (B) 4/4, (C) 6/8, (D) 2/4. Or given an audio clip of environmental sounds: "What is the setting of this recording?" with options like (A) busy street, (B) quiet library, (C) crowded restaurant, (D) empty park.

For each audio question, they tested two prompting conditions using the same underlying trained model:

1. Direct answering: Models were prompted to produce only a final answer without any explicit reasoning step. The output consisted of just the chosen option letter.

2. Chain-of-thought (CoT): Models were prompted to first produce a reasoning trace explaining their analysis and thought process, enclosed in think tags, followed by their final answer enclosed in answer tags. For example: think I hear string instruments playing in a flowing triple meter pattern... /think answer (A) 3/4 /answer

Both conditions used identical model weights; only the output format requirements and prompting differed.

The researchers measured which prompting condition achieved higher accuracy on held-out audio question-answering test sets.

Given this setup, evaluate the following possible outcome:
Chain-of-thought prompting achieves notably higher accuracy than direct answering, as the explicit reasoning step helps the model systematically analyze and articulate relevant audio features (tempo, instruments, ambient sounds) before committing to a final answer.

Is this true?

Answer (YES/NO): NO